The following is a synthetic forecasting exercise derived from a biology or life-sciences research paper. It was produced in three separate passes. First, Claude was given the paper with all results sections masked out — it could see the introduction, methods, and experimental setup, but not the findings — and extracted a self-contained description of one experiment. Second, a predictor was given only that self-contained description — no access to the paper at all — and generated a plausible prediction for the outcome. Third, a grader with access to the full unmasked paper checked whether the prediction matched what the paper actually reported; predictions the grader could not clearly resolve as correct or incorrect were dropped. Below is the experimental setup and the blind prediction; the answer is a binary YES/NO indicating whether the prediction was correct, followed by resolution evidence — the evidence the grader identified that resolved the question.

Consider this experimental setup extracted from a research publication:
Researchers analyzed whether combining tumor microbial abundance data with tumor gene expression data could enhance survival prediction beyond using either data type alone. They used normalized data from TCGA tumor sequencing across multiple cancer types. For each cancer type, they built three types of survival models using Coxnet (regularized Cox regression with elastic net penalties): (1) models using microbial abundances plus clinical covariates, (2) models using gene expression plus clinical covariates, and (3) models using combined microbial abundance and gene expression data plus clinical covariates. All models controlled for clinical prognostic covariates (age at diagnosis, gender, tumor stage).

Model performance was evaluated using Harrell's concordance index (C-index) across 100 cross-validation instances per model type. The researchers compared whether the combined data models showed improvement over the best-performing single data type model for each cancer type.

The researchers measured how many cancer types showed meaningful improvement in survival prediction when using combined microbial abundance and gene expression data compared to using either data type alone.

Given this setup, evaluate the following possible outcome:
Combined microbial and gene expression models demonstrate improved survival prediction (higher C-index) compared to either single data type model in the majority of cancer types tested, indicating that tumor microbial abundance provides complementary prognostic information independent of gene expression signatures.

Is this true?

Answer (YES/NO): NO